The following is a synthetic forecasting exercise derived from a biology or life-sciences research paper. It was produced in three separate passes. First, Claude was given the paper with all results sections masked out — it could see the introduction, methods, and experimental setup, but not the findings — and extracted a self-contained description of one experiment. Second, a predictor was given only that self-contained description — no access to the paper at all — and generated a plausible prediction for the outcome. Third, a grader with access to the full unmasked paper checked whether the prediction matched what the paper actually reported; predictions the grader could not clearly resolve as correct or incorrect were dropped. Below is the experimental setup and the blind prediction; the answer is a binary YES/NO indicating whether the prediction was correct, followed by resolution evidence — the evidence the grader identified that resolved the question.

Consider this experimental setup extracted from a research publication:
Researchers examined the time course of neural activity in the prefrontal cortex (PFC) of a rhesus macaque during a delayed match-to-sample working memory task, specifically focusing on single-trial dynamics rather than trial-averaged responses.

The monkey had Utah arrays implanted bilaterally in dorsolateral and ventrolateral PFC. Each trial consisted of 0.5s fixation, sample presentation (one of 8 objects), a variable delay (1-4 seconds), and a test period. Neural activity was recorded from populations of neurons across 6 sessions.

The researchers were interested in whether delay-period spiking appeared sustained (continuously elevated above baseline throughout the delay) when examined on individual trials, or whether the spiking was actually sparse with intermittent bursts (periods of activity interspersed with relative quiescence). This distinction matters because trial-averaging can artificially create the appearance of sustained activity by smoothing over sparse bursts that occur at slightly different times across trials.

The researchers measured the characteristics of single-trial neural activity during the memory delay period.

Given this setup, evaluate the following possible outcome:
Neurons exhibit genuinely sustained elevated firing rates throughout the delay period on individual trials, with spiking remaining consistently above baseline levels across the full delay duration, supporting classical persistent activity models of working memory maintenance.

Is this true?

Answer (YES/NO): NO